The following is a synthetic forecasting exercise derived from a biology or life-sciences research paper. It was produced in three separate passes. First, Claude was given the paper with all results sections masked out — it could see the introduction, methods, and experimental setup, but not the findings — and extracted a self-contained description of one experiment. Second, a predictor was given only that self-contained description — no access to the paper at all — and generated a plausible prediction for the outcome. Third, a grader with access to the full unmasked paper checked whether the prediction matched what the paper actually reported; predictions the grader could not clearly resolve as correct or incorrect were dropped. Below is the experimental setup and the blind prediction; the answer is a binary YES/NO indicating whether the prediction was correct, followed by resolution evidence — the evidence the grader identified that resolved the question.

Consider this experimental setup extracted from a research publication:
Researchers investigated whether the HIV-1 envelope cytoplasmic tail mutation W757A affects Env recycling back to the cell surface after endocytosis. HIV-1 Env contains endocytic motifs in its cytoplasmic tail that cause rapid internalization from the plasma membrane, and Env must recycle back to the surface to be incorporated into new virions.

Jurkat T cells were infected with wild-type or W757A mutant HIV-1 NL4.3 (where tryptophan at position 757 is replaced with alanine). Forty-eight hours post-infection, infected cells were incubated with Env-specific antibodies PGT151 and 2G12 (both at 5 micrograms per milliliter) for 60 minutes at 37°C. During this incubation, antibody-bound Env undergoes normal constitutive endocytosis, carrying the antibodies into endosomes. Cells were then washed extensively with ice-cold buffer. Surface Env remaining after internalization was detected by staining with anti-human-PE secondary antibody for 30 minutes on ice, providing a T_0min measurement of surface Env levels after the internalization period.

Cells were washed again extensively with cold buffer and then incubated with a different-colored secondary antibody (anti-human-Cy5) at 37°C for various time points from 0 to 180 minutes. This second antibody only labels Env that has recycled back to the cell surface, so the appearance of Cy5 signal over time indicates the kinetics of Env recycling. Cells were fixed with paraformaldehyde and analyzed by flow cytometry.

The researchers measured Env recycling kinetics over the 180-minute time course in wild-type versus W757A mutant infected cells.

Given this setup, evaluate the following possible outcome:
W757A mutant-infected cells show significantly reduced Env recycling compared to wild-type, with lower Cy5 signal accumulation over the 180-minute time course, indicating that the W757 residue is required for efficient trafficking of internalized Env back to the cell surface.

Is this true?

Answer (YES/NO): NO